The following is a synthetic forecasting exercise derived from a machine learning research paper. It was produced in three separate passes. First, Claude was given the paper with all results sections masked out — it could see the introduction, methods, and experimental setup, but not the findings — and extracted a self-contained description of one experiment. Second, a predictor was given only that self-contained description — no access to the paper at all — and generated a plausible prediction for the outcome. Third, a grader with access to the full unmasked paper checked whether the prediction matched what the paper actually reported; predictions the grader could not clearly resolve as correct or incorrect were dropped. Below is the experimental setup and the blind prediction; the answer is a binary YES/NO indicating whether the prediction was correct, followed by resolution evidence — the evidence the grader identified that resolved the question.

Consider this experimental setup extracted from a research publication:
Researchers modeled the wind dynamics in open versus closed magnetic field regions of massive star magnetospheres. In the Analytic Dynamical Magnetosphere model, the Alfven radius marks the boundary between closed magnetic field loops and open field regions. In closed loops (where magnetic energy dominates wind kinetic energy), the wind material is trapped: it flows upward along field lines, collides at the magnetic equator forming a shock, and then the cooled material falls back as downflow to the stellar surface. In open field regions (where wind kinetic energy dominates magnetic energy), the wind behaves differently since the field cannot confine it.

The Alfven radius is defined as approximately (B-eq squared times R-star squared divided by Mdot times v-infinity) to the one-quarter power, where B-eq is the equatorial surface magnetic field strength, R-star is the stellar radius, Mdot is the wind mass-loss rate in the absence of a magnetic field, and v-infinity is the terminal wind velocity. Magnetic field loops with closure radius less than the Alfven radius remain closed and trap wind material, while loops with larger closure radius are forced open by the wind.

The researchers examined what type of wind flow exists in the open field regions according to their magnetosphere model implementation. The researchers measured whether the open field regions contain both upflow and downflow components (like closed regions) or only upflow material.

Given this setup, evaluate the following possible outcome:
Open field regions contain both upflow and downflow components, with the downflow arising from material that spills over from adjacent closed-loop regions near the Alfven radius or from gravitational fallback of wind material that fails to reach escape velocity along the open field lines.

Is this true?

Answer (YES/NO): NO